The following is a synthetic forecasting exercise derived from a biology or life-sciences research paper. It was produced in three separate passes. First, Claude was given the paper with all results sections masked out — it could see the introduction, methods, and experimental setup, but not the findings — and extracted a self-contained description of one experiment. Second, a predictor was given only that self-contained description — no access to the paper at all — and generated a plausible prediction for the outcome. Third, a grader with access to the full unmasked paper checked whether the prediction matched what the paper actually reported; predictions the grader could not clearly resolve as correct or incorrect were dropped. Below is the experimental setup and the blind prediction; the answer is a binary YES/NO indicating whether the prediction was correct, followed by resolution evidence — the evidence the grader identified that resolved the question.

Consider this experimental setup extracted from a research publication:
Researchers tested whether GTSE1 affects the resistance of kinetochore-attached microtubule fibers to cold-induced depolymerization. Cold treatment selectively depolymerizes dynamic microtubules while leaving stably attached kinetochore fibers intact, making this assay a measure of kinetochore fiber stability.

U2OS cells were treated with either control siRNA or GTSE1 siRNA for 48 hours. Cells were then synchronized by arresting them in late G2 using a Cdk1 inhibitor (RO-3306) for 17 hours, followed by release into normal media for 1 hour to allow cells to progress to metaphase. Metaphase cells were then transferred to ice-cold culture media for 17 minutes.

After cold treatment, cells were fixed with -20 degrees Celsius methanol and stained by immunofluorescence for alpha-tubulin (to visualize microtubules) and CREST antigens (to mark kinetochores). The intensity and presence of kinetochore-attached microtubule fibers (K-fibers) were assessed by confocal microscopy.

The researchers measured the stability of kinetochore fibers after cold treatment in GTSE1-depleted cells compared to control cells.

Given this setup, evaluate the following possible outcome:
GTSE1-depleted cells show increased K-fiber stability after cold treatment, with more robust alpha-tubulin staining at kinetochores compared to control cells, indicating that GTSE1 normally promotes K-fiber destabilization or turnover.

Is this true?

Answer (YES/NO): NO